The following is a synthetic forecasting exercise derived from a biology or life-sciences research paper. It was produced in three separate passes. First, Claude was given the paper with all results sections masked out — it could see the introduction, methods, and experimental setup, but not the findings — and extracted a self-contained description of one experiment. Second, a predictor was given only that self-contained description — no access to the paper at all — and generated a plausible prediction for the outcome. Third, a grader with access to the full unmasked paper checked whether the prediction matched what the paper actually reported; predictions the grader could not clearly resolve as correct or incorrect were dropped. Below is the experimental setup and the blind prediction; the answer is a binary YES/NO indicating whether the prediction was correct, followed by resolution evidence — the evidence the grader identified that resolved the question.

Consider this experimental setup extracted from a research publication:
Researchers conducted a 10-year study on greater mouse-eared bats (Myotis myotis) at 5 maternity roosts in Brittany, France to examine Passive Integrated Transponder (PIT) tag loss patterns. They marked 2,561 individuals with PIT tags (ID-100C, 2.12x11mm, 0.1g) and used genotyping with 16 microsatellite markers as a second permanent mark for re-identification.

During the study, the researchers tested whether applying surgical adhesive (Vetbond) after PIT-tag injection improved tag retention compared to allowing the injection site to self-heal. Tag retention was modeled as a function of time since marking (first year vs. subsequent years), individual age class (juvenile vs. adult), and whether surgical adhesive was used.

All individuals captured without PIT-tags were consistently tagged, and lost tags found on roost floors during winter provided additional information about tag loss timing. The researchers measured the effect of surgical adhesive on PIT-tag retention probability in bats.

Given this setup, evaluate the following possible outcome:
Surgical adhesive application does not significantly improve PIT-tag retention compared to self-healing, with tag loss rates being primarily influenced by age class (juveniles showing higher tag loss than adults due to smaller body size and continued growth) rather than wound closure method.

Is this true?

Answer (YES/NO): NO